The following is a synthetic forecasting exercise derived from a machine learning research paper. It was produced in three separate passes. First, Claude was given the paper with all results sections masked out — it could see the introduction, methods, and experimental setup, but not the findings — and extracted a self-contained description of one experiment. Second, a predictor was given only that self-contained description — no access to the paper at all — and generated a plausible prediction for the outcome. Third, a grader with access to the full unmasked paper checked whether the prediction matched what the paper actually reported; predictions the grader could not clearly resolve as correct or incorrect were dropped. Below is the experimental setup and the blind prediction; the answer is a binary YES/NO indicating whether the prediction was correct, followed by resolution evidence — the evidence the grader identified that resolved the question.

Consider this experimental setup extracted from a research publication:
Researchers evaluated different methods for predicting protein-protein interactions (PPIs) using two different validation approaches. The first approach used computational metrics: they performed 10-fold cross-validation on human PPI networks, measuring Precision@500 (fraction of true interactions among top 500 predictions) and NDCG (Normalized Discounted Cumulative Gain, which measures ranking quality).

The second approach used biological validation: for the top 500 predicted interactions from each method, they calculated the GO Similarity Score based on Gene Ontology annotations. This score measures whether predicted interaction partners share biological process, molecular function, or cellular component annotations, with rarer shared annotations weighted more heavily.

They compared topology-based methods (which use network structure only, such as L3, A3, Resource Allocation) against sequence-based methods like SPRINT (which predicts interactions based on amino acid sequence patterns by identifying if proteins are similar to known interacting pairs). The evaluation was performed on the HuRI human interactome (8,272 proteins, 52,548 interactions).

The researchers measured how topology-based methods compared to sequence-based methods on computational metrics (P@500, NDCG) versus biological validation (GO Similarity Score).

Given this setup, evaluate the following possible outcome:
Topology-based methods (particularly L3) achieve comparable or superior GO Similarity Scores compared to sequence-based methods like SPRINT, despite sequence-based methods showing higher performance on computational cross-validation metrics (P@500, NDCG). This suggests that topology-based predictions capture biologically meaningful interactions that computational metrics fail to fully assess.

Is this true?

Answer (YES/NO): NO